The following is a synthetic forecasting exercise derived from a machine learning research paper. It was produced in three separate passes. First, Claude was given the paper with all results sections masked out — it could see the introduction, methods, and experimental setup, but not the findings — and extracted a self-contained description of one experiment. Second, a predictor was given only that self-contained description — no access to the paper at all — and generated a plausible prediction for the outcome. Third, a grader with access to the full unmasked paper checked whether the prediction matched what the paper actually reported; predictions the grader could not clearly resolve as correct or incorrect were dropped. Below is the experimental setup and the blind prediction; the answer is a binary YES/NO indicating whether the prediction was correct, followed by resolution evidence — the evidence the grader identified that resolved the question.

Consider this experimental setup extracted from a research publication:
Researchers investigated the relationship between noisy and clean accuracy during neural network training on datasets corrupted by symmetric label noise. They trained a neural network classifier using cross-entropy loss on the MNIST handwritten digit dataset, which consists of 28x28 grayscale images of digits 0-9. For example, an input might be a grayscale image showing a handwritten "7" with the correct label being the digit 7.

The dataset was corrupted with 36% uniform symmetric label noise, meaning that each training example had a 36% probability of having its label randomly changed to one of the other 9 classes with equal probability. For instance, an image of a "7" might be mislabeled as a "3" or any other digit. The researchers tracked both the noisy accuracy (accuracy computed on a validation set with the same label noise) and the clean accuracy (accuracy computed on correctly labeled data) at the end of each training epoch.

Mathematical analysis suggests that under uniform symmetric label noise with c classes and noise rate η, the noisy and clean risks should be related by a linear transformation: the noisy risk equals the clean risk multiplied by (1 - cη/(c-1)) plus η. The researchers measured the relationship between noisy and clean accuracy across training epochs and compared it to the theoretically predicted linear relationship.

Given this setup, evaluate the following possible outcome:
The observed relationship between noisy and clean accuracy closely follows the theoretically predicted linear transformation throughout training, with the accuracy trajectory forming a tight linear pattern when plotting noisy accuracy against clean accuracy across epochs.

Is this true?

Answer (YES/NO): YES